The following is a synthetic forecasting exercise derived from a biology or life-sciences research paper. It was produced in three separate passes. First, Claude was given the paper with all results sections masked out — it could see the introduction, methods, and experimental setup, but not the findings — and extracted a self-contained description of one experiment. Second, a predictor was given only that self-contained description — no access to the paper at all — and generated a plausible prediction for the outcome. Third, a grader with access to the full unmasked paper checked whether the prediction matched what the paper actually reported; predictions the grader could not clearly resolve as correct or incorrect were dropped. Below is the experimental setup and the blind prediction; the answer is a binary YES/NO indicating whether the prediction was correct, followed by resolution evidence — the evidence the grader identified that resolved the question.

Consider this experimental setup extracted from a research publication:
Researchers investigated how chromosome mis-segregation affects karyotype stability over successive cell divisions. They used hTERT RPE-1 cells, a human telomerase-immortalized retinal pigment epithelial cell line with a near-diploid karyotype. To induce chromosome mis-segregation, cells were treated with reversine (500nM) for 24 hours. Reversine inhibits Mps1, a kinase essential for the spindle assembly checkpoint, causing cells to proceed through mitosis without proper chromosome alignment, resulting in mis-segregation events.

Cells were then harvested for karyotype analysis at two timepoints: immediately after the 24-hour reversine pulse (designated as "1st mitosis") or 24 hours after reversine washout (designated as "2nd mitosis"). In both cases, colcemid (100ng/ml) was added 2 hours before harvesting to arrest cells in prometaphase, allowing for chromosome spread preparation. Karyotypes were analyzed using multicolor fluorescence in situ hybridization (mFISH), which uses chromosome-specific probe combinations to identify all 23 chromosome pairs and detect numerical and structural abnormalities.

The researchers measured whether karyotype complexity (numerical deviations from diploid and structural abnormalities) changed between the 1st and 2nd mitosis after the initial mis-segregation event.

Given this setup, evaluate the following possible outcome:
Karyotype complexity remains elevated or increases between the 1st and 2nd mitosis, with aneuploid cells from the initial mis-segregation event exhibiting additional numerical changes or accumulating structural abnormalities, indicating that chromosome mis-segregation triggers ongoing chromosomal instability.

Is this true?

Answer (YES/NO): YES